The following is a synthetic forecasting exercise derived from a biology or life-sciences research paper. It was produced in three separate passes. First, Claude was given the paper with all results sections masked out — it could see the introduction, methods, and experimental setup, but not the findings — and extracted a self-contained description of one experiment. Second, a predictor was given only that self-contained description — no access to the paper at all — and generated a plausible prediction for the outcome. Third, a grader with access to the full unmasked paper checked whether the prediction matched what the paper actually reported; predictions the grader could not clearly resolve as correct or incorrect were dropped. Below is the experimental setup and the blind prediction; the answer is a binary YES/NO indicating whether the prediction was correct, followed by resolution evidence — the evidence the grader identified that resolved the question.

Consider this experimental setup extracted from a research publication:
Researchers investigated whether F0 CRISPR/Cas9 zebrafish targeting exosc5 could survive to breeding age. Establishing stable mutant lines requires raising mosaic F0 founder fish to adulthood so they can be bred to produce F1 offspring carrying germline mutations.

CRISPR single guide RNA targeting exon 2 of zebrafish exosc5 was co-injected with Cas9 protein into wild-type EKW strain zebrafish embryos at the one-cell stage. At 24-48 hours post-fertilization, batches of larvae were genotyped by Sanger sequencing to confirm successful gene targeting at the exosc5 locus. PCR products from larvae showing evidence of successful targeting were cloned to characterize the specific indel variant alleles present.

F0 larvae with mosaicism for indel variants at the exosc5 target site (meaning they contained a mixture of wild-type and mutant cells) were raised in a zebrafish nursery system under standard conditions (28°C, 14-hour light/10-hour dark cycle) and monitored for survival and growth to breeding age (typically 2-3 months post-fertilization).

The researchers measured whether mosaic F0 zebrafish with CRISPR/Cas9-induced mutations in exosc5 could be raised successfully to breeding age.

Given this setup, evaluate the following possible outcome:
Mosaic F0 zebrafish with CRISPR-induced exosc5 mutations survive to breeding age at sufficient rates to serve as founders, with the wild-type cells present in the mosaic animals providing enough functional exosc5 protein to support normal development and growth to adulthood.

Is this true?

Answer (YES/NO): NO